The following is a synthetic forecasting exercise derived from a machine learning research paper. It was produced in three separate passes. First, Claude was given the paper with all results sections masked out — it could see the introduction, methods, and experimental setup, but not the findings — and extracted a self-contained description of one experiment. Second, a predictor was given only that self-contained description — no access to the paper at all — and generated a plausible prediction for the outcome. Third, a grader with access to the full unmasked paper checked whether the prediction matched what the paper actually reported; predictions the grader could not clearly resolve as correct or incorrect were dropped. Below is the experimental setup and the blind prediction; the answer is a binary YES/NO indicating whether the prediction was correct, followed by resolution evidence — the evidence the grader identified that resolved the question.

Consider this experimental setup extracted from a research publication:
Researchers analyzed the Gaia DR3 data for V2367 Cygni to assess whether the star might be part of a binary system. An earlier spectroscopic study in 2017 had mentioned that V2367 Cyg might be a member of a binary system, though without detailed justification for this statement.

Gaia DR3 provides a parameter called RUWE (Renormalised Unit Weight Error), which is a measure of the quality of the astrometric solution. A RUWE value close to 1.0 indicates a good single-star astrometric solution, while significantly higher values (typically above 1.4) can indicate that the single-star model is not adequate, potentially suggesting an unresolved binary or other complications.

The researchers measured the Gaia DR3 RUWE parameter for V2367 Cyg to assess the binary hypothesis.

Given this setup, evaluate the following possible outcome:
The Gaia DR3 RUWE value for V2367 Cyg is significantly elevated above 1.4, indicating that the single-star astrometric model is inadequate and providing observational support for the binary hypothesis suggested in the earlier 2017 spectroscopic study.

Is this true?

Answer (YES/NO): NO